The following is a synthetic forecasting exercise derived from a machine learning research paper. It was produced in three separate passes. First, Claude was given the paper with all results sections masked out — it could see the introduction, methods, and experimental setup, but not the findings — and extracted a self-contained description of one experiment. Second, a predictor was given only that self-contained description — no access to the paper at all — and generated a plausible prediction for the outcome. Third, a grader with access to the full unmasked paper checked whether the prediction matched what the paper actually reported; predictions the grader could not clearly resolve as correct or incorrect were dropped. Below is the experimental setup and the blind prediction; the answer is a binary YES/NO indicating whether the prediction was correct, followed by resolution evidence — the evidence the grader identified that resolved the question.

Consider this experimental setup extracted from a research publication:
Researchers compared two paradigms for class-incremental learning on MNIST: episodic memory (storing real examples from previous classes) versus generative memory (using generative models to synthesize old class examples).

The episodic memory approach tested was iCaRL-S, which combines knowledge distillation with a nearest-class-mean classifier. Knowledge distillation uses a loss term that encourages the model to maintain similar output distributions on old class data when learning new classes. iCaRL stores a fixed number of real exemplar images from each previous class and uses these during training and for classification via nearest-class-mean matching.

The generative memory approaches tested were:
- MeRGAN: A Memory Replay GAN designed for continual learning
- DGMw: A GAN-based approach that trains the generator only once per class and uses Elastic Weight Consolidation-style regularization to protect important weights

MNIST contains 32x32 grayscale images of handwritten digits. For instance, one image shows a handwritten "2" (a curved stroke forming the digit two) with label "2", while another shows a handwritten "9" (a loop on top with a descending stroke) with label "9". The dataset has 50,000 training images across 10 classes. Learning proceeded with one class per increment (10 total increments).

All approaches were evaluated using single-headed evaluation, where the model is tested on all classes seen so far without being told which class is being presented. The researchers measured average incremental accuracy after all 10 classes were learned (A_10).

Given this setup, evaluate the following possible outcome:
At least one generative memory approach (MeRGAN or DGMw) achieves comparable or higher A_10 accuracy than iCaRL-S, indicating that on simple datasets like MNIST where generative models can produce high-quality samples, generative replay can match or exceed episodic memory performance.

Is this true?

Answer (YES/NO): YES